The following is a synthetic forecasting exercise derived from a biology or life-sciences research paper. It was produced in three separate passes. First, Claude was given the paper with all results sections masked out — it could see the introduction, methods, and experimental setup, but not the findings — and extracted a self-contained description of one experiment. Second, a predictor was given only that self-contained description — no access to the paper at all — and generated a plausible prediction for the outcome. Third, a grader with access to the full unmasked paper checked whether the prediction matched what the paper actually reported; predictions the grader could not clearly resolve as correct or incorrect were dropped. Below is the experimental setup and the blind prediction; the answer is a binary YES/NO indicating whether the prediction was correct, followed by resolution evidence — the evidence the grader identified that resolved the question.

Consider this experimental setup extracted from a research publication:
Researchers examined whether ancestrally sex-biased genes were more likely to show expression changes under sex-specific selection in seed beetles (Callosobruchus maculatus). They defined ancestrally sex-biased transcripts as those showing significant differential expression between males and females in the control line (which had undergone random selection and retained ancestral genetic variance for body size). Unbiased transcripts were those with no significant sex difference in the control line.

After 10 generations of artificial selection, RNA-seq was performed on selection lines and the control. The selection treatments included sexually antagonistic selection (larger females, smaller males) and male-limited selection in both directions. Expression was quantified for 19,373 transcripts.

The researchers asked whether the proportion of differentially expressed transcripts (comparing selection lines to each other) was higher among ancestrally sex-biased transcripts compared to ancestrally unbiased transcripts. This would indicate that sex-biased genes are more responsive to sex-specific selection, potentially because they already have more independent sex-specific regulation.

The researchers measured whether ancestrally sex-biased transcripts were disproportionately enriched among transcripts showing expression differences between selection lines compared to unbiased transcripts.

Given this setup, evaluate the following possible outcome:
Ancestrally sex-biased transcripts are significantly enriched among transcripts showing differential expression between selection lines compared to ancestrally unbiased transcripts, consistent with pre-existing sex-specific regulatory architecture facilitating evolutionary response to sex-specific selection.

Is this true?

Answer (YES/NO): YES